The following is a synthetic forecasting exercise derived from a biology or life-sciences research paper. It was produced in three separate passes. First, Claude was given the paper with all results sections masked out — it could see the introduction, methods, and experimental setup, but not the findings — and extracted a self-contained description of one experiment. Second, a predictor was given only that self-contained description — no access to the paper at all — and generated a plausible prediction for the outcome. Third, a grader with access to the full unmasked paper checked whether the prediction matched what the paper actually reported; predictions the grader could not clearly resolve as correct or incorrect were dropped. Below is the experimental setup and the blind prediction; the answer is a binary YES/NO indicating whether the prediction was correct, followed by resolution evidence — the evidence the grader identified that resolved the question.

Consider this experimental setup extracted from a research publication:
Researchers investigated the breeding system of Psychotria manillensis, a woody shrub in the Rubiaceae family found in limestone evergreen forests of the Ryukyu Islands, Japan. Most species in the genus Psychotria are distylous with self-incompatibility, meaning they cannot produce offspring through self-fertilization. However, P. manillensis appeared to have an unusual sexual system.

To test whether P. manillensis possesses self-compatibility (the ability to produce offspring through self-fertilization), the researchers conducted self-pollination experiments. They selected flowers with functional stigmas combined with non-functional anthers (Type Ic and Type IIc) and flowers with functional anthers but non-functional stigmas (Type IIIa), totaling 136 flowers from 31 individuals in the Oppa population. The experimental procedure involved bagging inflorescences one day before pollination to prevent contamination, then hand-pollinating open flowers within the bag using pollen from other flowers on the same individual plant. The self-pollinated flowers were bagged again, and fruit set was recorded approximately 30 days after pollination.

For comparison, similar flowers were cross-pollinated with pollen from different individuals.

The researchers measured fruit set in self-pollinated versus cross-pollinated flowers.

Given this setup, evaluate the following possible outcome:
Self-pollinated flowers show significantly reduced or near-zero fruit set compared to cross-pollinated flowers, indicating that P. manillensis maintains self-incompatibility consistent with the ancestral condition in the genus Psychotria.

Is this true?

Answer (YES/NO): NO